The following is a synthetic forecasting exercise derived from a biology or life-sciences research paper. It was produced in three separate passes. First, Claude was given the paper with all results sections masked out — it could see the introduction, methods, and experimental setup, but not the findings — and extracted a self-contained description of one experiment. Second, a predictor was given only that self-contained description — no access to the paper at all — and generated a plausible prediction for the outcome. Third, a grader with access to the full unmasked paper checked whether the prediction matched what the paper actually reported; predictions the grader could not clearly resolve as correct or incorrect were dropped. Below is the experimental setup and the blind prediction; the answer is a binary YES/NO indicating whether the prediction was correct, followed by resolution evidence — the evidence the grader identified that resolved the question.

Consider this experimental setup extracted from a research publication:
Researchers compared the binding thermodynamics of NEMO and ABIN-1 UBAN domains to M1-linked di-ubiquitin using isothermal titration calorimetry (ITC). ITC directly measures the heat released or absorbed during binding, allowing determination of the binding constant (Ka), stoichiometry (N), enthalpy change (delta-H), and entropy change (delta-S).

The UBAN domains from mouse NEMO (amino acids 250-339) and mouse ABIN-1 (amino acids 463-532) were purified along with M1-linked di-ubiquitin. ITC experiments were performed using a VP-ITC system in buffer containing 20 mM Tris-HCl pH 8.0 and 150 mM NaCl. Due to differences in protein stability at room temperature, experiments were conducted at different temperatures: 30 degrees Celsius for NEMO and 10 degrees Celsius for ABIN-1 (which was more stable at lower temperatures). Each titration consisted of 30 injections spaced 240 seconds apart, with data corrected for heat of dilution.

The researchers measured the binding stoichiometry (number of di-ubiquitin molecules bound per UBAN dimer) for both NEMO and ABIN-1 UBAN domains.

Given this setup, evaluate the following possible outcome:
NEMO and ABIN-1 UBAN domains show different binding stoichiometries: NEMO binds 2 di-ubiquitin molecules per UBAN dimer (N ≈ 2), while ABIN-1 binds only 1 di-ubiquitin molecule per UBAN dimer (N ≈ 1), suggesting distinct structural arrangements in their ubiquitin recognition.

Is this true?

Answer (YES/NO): NO